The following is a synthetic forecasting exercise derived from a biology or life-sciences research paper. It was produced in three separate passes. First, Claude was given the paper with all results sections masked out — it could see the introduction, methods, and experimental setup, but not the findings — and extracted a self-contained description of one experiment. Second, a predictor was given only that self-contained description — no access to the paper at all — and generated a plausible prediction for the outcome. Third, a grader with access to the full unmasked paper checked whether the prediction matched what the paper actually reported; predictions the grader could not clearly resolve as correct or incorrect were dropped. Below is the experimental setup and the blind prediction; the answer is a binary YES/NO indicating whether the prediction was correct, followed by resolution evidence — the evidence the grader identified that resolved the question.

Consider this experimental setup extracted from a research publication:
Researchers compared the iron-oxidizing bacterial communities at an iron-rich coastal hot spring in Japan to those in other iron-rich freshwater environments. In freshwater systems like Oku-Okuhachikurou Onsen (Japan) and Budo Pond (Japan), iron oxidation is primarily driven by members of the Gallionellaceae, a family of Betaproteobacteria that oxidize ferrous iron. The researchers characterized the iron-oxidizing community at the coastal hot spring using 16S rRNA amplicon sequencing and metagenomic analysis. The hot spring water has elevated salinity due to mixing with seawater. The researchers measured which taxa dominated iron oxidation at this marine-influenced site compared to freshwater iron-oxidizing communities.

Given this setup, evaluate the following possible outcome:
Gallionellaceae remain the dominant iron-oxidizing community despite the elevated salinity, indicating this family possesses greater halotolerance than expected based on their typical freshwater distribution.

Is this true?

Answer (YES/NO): NO